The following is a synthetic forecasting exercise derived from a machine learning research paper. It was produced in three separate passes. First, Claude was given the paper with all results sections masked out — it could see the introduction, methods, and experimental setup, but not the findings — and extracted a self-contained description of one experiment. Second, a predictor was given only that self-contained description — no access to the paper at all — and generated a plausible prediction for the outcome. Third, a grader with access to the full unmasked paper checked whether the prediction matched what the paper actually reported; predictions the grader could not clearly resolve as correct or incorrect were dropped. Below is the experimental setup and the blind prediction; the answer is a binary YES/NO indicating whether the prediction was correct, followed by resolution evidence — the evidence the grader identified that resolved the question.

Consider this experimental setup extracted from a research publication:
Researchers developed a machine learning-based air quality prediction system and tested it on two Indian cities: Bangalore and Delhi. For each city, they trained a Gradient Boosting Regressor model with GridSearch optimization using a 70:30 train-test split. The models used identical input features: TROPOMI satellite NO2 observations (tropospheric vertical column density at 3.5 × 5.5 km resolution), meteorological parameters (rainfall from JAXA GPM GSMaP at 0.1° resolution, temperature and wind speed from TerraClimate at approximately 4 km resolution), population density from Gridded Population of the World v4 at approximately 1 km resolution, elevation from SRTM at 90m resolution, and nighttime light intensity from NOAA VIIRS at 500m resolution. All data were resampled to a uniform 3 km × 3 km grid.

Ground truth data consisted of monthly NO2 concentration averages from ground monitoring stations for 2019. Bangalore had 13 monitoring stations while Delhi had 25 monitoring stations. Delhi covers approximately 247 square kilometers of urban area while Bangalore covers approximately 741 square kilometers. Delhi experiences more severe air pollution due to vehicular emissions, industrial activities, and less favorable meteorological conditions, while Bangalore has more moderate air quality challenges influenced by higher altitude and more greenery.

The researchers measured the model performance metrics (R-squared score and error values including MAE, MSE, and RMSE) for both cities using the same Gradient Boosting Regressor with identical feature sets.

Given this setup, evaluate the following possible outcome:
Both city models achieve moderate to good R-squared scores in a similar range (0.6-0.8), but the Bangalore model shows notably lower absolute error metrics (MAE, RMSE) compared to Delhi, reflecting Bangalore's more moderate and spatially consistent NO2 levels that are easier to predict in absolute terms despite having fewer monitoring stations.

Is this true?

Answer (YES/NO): NO